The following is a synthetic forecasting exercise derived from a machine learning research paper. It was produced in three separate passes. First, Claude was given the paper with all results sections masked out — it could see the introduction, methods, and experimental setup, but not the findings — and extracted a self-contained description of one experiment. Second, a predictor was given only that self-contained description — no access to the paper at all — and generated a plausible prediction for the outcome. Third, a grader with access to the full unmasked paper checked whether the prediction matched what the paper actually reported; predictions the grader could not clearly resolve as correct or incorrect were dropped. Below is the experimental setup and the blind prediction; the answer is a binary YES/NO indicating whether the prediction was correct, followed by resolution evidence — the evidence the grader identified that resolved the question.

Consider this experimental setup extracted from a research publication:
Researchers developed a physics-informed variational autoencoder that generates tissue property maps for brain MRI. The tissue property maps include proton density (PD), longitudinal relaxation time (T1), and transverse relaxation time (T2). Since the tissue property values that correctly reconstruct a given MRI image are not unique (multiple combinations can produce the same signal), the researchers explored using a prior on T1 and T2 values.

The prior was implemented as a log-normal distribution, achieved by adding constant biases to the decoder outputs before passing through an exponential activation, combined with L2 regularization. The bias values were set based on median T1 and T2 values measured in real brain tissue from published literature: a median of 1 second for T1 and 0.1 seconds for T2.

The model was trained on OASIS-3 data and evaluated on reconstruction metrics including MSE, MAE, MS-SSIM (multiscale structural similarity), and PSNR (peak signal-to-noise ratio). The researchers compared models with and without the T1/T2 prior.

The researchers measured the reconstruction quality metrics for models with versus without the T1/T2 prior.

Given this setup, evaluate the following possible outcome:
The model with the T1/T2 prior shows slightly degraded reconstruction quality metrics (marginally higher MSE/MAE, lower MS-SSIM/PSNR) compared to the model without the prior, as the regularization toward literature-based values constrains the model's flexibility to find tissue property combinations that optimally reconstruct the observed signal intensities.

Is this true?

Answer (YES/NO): NO